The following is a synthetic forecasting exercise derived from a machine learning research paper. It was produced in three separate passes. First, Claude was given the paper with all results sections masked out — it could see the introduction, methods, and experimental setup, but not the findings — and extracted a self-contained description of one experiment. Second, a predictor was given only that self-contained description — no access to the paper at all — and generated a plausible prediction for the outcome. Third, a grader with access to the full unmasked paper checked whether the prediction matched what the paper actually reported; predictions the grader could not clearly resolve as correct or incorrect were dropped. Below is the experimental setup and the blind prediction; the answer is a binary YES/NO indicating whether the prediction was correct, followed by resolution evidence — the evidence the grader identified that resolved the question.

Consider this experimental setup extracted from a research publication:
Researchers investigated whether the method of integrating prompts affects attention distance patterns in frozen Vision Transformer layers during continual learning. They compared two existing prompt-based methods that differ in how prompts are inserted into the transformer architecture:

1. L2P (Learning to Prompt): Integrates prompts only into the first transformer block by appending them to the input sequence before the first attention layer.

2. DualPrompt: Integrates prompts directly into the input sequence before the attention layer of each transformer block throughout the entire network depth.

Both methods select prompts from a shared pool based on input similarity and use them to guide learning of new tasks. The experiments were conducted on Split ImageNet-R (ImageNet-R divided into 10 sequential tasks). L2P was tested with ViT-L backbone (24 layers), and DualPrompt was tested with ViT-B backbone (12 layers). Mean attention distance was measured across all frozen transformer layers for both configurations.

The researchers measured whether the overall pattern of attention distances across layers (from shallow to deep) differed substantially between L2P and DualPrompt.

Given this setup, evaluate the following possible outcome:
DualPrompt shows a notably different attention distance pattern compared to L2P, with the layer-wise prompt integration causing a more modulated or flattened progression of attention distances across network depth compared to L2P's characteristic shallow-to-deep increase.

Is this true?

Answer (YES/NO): NO